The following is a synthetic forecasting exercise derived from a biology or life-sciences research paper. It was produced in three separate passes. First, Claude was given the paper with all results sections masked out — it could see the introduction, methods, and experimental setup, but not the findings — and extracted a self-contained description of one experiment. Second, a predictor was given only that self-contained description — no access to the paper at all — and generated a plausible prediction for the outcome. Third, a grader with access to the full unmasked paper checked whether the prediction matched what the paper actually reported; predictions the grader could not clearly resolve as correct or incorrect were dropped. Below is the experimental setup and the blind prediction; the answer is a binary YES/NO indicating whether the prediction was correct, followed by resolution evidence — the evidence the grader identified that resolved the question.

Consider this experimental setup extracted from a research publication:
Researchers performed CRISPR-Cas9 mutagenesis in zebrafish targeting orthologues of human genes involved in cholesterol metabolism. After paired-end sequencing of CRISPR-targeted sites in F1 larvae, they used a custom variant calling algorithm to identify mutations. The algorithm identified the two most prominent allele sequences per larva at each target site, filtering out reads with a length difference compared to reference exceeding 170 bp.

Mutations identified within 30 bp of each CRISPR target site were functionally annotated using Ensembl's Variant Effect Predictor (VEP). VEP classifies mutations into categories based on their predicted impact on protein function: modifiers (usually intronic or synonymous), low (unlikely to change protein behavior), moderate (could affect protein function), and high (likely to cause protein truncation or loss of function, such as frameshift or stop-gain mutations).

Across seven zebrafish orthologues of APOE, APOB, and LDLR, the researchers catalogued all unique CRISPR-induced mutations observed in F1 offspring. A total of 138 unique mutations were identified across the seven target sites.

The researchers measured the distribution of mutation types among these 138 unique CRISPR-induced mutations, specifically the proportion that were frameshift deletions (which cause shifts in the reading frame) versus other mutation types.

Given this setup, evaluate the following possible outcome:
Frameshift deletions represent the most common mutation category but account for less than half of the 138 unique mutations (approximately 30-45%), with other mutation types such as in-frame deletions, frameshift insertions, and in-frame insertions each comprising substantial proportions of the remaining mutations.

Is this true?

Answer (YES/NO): NO